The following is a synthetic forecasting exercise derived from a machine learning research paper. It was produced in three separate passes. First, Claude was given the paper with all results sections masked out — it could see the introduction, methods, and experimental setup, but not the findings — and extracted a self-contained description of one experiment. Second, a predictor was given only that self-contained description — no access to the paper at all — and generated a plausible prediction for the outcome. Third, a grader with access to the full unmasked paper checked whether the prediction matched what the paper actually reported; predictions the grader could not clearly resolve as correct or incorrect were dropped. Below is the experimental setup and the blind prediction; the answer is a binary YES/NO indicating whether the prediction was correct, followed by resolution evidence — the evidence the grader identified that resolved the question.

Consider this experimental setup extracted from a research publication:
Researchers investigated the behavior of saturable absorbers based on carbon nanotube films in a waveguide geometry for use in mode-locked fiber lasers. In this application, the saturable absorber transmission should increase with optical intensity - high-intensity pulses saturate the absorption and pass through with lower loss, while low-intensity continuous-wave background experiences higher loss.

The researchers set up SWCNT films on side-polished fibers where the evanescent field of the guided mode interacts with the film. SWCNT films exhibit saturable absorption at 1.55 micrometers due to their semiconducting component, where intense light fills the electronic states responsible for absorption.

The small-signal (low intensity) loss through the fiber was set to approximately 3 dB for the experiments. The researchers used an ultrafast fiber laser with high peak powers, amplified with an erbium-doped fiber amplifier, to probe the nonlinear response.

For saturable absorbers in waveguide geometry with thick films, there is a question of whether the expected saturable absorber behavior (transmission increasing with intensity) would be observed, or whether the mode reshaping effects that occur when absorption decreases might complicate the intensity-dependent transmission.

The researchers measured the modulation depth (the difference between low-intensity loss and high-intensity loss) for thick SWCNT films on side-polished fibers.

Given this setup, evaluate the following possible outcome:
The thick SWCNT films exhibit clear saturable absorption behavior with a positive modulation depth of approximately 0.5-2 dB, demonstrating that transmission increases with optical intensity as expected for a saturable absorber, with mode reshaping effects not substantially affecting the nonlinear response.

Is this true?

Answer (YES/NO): NO